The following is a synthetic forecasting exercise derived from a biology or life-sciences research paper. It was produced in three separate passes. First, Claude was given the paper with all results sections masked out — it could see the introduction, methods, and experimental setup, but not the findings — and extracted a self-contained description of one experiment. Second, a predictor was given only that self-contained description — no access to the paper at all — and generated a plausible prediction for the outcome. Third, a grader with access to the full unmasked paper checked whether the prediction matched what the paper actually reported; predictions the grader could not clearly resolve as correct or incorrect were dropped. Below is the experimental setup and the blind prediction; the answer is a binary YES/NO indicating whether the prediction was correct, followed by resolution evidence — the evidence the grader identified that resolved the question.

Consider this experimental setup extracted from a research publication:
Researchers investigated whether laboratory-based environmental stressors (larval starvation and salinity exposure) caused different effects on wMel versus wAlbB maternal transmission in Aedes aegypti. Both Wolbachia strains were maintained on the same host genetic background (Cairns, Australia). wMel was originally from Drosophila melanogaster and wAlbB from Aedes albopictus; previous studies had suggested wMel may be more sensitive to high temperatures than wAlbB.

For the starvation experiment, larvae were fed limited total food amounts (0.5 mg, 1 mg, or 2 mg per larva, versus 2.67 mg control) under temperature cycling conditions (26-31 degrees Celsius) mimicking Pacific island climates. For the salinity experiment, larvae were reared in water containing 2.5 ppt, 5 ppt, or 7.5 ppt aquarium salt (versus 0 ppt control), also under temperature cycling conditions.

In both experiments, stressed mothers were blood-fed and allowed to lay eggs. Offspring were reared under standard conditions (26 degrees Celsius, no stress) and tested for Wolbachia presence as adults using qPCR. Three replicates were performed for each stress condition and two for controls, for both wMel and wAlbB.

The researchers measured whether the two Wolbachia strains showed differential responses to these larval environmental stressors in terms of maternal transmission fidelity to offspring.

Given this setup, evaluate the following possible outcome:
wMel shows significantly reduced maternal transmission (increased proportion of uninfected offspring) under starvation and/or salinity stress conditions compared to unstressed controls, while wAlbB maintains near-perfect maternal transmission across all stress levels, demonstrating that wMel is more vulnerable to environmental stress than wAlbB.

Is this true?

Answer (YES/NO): NO